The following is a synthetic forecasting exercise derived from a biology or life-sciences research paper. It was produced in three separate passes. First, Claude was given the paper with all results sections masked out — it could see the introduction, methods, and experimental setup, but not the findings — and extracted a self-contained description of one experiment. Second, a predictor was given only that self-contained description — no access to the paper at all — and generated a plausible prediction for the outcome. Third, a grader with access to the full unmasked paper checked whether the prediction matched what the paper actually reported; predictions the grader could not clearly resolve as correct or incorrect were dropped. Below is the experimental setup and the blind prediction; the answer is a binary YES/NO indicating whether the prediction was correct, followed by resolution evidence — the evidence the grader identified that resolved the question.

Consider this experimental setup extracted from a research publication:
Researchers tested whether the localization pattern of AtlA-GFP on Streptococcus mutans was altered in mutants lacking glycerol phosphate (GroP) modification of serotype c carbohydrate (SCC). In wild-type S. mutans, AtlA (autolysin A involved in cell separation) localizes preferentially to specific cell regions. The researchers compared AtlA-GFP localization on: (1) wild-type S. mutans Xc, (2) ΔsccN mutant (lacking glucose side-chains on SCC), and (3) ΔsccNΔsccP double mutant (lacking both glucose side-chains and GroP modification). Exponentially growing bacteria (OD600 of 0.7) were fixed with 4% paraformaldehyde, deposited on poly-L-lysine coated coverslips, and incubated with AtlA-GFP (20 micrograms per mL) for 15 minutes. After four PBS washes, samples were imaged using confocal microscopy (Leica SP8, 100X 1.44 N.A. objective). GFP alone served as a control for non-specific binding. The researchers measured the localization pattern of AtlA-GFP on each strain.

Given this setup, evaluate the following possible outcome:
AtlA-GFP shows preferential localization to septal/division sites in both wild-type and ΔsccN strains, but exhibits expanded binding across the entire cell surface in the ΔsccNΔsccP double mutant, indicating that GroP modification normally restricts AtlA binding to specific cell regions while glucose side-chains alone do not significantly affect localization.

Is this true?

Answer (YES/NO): NO